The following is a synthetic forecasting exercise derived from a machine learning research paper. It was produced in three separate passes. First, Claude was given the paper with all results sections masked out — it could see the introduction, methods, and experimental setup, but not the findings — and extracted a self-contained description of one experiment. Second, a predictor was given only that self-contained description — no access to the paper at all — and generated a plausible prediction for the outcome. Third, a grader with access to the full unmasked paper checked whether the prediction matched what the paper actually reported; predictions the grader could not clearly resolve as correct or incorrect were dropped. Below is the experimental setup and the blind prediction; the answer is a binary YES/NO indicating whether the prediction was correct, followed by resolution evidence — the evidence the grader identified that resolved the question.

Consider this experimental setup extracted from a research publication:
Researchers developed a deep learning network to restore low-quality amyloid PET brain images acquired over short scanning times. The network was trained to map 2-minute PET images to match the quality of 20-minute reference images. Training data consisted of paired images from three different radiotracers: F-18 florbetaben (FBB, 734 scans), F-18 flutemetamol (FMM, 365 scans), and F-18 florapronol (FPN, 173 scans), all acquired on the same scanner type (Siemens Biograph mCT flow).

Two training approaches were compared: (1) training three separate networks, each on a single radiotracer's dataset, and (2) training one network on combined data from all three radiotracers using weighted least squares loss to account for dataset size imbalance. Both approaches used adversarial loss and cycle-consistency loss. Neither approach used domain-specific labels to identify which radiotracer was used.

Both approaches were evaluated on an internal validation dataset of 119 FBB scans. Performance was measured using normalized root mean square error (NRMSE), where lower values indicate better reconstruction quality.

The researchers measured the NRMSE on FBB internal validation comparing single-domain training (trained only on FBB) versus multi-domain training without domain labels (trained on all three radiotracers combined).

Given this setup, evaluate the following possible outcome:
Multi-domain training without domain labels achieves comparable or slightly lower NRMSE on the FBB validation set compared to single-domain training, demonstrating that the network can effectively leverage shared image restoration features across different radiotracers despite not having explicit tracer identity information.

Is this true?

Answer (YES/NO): NO